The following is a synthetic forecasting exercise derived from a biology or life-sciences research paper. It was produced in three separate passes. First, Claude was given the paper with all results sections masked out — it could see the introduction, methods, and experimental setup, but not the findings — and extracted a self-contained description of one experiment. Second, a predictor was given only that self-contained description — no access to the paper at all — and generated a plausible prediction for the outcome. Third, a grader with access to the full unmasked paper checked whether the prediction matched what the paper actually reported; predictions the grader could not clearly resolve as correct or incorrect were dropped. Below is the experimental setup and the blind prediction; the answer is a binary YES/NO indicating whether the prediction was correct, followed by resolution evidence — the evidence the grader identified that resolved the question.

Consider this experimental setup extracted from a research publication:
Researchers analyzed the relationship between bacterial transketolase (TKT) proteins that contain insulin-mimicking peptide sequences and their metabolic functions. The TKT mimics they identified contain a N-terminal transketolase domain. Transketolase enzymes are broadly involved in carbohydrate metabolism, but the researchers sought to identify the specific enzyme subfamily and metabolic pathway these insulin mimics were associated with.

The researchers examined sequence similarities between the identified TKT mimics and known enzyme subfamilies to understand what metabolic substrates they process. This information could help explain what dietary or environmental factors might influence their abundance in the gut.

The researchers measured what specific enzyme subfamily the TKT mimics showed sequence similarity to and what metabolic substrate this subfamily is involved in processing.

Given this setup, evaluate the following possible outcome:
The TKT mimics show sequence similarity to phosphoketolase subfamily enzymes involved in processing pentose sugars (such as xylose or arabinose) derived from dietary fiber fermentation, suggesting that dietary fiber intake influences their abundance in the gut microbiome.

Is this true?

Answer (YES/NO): NO